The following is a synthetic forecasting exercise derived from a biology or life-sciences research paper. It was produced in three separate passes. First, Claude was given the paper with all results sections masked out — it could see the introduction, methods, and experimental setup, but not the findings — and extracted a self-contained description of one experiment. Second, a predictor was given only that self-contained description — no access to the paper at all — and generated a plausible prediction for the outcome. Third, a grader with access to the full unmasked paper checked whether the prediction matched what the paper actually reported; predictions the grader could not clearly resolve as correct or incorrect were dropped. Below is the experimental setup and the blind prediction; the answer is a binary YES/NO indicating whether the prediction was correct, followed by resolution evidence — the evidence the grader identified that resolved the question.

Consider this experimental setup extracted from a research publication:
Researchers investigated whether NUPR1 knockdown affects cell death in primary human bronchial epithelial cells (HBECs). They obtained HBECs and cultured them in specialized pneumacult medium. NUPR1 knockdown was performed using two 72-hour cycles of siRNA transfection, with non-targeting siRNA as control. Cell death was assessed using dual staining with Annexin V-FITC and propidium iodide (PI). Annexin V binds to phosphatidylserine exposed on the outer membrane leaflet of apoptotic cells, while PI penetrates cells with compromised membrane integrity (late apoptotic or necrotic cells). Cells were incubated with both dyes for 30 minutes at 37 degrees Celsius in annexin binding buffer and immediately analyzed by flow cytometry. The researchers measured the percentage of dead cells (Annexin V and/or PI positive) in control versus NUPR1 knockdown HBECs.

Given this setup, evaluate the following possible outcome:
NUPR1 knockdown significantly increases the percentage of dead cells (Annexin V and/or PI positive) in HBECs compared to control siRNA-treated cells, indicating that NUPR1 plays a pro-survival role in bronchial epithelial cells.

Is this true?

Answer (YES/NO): YES